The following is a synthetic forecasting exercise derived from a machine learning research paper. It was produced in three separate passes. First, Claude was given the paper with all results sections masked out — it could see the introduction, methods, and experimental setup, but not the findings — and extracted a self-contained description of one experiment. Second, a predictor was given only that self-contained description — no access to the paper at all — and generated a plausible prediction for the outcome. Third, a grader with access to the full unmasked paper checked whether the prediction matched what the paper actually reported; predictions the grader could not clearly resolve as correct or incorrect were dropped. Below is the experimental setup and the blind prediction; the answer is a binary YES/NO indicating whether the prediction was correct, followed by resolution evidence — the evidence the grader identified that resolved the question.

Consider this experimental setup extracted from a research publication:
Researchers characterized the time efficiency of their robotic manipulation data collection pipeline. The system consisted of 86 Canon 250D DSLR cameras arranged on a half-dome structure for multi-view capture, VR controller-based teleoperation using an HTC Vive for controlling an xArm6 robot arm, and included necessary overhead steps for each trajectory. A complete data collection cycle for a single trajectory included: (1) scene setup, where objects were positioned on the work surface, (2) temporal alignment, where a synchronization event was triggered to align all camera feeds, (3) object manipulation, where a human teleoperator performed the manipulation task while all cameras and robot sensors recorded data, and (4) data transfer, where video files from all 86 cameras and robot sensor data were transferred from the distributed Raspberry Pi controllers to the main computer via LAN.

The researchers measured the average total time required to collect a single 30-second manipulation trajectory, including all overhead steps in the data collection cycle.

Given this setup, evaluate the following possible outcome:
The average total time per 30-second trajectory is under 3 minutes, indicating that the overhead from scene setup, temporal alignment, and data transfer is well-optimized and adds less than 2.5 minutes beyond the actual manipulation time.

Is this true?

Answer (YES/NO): YES